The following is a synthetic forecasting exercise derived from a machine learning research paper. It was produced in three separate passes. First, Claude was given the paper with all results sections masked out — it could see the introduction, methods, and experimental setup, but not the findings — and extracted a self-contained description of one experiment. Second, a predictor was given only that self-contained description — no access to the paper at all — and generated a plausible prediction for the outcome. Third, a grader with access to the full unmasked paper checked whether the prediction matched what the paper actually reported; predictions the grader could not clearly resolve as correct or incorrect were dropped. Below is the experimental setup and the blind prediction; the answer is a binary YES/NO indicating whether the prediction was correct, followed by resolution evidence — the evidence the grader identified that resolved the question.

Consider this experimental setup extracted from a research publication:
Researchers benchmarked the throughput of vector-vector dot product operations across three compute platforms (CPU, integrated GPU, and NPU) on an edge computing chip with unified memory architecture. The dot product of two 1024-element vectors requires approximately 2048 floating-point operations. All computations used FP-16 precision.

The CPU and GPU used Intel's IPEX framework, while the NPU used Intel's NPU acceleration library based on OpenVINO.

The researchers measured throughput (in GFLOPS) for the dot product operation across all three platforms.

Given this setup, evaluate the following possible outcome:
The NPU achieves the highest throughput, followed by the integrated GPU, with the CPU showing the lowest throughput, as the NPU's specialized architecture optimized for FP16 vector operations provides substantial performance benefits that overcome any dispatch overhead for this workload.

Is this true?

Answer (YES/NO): NO